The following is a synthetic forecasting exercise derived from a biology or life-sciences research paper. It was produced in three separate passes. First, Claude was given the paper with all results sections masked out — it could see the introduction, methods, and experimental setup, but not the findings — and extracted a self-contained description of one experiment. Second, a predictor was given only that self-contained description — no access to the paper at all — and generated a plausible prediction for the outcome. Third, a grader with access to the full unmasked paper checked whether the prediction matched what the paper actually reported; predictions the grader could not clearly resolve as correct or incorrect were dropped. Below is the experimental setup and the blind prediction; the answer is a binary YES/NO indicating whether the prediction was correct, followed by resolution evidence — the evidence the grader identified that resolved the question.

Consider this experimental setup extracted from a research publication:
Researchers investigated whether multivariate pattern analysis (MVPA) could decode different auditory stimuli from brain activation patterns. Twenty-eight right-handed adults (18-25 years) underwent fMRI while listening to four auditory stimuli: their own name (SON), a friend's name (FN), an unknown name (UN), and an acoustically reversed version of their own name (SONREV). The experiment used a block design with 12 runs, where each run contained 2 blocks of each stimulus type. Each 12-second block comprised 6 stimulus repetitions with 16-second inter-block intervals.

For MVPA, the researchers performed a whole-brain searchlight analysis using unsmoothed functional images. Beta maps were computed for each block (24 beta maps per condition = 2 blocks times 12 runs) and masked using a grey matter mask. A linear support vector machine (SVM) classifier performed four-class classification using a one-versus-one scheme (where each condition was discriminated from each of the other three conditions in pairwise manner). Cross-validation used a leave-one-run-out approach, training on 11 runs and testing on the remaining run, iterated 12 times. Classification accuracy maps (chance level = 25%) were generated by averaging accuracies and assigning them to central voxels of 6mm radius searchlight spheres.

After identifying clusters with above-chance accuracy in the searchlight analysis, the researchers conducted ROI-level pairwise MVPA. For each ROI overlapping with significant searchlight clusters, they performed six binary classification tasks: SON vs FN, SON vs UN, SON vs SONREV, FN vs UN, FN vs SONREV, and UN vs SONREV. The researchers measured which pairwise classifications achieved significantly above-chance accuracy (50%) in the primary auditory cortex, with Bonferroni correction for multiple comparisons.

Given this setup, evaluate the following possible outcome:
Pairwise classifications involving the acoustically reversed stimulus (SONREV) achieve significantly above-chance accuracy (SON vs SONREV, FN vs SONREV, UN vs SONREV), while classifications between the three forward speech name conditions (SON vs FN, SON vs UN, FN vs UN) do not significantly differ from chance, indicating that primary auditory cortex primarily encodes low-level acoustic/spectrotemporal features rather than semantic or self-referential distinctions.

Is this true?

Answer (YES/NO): NO